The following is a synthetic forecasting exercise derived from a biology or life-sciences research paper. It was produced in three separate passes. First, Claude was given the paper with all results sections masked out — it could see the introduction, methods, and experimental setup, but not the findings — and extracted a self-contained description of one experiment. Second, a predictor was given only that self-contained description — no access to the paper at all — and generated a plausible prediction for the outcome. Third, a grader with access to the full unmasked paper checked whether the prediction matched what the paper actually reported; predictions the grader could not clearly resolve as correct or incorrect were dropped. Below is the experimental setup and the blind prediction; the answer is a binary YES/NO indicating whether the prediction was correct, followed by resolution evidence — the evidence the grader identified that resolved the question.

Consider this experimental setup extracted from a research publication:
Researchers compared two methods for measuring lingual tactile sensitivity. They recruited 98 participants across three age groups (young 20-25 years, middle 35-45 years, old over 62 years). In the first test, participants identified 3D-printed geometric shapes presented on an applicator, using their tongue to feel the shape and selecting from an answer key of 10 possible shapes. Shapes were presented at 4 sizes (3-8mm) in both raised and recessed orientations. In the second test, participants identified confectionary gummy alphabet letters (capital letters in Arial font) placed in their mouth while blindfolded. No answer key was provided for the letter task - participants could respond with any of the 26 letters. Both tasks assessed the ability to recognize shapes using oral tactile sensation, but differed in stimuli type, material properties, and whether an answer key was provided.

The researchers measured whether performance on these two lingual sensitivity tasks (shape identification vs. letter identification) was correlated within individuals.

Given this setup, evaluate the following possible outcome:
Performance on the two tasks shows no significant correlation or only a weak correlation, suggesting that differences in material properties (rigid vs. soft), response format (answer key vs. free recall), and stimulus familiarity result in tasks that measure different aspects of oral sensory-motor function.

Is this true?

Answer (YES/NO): NO